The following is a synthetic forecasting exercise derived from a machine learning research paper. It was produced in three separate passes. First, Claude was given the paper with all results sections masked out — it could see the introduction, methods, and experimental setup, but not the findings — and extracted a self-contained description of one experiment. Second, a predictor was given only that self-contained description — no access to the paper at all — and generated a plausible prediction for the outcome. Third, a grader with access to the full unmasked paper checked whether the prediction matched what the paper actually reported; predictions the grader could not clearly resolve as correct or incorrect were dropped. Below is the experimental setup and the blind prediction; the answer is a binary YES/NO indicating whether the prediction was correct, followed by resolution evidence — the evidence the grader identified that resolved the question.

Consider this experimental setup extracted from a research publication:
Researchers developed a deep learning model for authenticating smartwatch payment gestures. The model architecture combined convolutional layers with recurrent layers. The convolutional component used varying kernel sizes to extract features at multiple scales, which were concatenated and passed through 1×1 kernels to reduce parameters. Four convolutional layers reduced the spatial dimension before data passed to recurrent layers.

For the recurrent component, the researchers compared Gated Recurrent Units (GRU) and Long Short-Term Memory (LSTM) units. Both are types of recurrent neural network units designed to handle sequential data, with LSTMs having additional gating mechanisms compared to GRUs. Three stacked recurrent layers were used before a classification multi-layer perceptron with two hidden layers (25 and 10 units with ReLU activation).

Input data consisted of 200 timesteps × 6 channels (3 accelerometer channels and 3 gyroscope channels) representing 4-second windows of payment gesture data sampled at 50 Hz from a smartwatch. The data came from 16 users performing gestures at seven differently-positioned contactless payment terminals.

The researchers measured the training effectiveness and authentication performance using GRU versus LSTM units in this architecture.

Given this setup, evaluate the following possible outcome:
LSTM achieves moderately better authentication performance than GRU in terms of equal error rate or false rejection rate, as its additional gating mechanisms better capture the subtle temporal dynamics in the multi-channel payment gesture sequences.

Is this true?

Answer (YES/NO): NO